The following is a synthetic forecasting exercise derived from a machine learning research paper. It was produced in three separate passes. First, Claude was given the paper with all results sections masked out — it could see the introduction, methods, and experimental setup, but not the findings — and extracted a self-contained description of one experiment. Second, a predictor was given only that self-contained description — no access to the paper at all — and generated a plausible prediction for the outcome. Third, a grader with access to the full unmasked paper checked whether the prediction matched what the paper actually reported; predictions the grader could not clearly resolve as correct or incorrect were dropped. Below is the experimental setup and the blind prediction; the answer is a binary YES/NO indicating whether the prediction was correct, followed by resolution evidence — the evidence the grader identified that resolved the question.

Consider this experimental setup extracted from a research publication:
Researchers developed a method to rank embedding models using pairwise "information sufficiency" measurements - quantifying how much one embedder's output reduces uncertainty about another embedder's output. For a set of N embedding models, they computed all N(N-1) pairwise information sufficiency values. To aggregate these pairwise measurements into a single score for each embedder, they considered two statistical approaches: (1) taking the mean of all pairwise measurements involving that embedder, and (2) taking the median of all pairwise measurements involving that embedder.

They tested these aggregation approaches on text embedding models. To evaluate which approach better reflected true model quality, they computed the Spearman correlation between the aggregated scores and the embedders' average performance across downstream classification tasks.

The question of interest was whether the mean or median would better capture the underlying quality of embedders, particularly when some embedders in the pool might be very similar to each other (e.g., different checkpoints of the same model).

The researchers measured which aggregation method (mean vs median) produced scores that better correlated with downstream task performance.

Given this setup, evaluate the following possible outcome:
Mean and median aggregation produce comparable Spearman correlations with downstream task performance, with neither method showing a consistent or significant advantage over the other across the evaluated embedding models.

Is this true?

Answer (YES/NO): NO